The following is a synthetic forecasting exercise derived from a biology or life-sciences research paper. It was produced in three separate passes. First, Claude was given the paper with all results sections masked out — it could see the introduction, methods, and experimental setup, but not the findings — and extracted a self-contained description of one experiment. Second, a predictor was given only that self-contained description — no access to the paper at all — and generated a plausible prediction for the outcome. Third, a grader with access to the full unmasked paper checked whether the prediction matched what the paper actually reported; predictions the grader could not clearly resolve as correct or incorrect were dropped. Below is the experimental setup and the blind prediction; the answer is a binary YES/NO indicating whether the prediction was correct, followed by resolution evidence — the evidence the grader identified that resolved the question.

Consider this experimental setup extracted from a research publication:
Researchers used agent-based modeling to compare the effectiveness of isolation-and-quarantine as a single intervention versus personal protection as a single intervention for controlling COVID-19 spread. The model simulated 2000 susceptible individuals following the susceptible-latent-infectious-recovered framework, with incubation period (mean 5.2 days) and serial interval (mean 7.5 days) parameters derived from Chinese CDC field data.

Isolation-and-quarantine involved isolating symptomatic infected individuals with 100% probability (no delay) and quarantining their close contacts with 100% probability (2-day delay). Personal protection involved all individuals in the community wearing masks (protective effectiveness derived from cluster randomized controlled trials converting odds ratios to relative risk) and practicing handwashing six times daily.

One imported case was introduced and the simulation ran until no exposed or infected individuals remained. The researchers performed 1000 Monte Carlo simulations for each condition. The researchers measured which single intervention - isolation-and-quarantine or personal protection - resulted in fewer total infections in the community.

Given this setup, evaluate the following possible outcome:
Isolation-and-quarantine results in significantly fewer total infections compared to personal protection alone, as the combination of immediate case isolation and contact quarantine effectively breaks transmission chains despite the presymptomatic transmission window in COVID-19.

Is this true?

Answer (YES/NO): YES